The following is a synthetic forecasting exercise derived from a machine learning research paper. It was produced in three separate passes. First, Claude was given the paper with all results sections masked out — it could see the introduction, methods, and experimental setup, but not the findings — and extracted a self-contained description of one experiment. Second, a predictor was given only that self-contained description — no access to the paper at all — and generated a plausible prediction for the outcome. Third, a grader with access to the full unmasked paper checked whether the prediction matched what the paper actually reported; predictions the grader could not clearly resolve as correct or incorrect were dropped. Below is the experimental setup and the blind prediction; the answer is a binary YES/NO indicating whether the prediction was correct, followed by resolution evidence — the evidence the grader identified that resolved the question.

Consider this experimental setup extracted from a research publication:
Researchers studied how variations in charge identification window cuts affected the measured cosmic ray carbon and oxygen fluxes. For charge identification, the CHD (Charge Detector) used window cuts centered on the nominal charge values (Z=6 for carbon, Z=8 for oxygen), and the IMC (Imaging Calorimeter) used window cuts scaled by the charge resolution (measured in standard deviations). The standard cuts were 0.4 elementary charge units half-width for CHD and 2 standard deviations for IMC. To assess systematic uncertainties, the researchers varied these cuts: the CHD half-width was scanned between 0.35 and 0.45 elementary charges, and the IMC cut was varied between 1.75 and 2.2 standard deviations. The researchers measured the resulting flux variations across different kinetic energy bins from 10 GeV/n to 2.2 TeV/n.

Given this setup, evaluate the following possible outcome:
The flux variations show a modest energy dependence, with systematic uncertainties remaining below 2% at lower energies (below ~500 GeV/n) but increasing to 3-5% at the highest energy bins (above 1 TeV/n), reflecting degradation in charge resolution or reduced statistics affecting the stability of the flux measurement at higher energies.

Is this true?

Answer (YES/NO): NO